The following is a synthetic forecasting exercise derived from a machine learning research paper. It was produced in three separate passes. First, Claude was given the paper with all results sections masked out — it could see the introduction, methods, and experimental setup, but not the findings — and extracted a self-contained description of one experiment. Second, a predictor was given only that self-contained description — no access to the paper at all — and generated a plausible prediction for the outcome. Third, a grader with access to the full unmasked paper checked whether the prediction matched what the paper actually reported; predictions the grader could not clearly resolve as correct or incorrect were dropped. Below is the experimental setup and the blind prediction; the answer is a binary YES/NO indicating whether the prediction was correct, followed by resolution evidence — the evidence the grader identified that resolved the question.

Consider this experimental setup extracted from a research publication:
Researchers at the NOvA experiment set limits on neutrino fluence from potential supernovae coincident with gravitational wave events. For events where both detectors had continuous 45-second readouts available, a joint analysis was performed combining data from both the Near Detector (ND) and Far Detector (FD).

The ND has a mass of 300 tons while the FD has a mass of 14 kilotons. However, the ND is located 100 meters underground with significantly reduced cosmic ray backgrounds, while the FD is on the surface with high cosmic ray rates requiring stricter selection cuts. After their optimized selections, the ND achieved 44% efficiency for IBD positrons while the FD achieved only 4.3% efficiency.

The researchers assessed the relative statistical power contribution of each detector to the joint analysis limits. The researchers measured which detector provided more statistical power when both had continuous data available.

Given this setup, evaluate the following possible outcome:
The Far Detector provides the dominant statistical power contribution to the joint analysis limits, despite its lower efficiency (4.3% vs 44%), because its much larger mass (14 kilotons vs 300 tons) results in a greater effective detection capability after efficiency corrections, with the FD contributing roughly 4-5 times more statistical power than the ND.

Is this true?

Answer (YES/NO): NO